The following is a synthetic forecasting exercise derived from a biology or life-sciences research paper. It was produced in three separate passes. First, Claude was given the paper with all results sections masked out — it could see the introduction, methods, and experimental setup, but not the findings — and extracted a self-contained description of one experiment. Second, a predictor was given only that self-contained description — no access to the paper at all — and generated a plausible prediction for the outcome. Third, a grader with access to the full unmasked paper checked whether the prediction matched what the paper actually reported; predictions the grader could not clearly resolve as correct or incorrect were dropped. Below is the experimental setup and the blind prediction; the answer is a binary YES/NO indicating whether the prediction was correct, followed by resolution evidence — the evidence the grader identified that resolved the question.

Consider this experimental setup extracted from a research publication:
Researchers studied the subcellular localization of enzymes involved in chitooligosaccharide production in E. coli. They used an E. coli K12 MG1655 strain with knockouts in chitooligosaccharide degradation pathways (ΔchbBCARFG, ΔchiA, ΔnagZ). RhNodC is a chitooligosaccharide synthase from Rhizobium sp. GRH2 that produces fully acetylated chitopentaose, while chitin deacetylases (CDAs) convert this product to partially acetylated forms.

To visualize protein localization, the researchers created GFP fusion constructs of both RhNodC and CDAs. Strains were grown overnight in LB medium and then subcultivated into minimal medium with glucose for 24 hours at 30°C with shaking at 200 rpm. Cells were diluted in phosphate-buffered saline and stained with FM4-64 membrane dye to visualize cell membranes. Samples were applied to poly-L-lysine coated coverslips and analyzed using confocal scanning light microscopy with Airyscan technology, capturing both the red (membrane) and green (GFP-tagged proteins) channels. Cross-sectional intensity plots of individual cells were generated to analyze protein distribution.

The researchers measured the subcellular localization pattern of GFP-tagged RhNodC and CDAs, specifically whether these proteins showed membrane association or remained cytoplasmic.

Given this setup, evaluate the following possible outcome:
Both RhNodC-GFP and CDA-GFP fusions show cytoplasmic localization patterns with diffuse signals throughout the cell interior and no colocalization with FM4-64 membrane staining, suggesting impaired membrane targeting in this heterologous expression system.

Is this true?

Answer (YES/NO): NO